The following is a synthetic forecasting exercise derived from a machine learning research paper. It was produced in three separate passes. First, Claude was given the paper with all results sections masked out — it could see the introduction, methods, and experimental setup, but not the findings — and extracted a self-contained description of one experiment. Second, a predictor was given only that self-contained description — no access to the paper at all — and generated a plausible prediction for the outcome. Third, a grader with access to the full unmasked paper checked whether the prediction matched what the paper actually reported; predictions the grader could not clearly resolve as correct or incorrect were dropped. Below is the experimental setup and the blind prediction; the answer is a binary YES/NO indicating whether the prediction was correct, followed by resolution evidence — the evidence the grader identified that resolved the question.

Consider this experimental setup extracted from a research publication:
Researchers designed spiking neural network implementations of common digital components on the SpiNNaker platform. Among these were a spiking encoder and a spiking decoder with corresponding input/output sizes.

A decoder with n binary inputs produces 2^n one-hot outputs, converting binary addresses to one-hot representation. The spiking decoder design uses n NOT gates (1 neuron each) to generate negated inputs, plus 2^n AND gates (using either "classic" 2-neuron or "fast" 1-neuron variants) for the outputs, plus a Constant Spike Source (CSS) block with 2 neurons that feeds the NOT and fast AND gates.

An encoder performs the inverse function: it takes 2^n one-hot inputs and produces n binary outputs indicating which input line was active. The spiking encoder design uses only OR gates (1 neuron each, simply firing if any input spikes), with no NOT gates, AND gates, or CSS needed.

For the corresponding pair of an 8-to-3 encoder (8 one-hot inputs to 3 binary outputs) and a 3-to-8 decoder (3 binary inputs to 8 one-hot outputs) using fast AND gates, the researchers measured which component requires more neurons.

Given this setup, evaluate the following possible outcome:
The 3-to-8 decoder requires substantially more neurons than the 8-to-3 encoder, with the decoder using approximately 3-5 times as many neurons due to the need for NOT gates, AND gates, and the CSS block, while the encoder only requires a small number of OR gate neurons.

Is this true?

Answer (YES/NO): YES